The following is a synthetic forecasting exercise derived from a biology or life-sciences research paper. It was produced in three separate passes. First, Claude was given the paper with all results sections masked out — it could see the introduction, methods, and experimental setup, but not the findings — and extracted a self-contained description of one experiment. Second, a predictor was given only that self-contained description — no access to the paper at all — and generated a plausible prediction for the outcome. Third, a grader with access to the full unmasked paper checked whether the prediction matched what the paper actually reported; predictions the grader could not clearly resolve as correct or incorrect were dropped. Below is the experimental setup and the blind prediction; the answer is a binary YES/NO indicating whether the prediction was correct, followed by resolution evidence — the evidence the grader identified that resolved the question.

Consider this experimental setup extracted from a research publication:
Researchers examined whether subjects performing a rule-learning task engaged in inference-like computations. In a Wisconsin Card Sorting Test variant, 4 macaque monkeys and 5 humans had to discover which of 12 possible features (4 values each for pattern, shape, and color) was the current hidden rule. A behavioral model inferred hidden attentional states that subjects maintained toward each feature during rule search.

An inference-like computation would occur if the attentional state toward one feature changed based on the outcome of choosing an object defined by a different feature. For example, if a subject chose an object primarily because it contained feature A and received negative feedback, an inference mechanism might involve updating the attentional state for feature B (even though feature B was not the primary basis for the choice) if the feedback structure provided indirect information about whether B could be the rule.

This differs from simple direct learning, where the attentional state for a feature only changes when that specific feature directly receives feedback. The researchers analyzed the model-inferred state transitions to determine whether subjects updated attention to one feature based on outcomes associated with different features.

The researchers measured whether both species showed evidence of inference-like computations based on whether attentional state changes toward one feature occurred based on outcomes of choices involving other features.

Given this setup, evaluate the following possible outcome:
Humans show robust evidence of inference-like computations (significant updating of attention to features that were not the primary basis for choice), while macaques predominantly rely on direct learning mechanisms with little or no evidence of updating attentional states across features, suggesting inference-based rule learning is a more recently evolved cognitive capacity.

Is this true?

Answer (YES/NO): NO